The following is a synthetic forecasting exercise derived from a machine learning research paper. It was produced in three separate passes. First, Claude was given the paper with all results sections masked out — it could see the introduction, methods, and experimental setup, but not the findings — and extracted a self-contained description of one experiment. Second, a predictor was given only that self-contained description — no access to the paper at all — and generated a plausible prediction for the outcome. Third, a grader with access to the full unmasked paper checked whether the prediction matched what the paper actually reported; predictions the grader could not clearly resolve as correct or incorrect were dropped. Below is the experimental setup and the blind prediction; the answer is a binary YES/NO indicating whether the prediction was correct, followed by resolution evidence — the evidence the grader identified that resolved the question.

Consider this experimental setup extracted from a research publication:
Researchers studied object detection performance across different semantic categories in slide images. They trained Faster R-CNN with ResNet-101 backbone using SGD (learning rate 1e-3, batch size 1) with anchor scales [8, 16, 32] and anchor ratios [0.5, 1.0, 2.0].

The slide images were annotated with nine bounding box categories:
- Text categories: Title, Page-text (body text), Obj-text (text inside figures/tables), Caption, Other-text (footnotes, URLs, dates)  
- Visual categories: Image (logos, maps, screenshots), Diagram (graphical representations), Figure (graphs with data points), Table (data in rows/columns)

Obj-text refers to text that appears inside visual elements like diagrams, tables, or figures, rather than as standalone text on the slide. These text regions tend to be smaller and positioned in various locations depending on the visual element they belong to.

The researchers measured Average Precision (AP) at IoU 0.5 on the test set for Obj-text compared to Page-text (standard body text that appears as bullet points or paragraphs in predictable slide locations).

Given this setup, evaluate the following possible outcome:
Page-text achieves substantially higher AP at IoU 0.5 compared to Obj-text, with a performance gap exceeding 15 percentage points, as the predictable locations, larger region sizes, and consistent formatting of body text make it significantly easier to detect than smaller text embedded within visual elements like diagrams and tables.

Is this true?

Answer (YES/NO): YES